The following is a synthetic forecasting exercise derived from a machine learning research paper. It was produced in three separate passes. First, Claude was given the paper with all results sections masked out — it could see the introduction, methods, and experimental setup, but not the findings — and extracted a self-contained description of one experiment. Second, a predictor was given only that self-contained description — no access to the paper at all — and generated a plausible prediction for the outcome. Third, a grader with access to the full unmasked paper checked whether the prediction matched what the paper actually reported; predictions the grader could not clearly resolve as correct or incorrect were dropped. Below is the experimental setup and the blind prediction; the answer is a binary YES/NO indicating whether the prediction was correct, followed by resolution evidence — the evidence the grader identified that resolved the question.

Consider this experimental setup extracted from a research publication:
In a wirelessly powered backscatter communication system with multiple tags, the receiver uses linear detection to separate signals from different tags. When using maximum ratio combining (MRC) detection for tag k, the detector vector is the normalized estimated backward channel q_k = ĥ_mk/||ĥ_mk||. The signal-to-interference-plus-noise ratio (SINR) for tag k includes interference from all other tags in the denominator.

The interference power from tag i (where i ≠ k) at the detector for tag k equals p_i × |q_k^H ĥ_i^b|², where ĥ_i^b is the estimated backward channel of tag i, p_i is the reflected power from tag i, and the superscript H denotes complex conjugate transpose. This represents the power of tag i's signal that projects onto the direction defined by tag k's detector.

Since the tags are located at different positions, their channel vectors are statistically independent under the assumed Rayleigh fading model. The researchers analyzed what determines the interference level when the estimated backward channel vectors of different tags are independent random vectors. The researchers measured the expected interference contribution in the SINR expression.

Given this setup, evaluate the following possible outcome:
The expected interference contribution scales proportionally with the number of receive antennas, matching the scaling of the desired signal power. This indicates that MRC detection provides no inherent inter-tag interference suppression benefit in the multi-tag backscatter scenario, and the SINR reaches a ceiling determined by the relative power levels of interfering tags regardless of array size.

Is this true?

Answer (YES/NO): NO